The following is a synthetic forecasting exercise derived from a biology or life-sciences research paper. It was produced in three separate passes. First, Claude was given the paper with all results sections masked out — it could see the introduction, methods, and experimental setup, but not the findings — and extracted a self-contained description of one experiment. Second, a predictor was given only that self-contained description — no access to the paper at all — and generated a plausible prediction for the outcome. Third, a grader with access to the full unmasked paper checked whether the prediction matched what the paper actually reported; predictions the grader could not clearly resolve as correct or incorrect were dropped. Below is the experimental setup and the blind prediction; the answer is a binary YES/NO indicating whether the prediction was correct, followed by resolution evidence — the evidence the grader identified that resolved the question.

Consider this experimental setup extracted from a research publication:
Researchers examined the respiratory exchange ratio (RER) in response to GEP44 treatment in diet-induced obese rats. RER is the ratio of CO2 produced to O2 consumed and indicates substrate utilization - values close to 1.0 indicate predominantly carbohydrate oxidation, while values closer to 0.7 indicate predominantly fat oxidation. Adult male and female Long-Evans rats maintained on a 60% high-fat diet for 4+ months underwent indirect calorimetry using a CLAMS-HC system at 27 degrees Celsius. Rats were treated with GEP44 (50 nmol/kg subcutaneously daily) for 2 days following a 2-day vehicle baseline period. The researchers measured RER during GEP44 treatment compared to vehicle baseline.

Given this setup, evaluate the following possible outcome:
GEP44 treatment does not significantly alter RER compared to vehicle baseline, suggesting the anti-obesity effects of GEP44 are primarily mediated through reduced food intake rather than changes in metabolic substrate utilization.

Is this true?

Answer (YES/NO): NO